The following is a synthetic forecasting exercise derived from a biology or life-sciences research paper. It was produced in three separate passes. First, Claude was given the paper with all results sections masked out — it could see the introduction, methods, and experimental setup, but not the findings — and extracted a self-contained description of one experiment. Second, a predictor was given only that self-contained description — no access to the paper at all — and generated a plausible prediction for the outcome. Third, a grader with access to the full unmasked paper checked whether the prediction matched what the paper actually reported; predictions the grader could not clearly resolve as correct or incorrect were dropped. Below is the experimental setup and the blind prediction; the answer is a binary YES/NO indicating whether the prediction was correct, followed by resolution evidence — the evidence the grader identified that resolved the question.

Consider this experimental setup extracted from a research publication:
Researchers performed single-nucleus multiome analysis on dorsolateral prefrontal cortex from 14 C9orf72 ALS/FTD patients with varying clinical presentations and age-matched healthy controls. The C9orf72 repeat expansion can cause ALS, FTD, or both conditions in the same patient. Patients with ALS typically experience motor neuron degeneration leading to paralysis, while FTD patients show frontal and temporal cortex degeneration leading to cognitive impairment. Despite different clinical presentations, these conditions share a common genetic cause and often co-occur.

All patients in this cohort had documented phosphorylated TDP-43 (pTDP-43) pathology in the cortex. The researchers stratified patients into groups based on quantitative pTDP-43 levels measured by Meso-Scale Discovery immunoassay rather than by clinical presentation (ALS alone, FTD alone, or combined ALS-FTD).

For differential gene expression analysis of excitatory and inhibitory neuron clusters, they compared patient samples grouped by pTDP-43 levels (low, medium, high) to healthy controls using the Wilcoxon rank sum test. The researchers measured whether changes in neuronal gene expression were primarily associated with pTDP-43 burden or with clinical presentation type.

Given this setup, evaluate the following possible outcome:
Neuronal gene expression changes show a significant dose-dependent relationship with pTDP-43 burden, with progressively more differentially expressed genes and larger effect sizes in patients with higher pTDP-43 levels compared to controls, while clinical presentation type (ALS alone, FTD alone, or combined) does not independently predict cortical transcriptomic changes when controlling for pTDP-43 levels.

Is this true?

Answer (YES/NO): NO